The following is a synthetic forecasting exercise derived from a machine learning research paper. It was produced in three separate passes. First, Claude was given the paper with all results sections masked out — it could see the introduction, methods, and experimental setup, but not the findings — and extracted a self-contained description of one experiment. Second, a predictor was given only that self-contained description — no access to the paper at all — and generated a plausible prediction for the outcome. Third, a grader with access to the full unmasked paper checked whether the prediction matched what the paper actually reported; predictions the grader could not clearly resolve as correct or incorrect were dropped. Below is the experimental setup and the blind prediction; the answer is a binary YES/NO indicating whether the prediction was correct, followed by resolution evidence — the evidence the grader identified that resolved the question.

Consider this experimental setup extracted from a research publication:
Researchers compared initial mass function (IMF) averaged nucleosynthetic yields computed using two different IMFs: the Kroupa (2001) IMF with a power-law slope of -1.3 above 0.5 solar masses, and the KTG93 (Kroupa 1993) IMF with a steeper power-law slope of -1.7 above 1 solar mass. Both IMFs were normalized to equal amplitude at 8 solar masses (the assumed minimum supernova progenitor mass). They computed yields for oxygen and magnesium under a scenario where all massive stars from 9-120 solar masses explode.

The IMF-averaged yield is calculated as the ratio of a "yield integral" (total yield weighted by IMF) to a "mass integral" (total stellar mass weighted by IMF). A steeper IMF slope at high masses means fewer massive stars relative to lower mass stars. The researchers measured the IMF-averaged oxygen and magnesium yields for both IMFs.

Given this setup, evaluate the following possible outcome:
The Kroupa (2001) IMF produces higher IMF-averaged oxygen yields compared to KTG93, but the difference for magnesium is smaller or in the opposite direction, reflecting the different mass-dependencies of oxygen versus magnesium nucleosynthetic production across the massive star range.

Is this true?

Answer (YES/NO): YES